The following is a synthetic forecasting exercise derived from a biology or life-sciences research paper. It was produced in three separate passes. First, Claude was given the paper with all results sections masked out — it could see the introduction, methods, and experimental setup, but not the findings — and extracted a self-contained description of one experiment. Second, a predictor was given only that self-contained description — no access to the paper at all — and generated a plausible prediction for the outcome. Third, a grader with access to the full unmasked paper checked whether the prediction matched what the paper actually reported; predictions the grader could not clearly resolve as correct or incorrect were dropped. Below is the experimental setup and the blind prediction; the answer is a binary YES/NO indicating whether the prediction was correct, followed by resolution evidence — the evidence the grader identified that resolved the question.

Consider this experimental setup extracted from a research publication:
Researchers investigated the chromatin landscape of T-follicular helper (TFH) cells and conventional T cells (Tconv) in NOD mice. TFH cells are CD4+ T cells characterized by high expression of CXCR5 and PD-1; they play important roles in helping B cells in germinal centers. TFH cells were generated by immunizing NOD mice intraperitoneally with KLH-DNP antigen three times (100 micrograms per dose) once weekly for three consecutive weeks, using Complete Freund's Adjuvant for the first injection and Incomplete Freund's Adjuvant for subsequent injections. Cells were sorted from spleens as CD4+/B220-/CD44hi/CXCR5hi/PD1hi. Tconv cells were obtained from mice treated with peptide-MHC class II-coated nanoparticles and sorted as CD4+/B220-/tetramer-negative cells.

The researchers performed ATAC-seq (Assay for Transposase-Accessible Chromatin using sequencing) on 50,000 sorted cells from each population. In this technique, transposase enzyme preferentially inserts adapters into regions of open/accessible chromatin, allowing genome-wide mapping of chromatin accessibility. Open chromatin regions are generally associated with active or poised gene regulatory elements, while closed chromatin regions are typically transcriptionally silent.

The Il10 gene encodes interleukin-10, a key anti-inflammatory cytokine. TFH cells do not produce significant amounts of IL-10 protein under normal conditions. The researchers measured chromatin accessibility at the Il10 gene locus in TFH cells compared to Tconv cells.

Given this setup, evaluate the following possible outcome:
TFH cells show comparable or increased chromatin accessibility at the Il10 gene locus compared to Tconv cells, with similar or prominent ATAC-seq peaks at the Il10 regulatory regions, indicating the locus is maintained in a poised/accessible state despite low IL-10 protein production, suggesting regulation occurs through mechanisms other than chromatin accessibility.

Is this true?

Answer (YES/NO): YES